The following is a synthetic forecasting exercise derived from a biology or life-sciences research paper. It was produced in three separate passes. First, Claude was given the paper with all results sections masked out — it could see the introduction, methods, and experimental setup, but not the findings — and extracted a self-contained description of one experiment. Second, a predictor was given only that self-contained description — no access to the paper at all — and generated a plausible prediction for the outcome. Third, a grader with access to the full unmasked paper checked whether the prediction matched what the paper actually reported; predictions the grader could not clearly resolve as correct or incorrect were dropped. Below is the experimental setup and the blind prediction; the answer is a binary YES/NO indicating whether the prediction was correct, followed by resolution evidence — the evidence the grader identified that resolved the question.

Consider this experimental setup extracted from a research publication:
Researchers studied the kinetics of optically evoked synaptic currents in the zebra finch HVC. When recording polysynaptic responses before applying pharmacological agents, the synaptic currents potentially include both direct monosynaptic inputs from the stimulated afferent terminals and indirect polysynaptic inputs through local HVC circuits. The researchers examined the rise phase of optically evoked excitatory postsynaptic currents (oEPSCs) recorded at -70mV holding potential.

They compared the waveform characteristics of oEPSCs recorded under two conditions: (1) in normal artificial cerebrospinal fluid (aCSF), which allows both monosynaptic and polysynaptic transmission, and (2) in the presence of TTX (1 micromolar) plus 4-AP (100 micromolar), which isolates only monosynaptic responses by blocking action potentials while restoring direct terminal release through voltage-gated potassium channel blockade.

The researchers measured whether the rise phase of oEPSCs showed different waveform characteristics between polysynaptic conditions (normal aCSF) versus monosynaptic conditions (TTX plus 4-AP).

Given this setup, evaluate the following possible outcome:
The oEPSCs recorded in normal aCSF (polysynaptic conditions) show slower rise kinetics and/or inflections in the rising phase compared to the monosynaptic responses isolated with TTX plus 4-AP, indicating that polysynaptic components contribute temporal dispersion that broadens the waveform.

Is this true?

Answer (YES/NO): YES